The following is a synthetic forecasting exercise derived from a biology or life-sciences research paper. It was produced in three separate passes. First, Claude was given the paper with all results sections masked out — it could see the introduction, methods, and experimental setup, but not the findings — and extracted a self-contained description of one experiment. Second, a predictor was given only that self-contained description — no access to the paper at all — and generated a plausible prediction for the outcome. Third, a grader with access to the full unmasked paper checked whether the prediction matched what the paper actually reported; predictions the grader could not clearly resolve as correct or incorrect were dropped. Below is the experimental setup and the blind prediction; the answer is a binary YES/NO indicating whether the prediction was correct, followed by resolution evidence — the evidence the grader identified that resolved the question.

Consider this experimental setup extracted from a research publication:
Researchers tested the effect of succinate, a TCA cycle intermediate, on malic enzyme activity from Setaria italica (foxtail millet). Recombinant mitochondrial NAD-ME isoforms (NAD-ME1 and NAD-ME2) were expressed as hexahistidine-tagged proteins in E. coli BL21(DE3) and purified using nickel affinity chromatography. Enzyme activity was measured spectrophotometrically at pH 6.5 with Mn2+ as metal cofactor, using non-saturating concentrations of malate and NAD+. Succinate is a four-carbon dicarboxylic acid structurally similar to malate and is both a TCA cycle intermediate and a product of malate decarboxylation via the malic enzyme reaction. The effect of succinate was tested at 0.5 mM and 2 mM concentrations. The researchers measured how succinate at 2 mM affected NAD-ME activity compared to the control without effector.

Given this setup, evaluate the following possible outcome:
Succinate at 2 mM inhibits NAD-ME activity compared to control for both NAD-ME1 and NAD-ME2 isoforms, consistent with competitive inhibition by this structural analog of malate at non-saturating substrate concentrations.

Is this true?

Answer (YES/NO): NO